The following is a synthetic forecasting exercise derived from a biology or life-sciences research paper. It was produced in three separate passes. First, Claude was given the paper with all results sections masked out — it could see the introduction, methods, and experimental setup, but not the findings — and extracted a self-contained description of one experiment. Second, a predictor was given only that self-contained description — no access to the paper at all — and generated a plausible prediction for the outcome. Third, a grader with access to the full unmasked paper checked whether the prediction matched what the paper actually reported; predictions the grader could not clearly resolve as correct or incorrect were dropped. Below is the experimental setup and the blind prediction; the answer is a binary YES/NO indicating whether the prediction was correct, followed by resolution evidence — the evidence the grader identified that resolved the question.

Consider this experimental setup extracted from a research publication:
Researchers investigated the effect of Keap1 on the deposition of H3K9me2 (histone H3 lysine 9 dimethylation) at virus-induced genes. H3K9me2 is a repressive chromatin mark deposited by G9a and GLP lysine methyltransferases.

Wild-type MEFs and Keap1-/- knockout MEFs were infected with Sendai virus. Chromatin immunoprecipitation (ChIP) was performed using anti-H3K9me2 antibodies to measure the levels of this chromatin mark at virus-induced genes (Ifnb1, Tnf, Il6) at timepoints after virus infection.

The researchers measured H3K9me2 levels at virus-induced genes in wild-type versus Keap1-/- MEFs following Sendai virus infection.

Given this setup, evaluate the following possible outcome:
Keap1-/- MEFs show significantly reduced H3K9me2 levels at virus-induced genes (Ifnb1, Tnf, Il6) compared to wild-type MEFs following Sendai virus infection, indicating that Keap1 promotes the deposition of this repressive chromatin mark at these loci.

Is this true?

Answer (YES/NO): YES